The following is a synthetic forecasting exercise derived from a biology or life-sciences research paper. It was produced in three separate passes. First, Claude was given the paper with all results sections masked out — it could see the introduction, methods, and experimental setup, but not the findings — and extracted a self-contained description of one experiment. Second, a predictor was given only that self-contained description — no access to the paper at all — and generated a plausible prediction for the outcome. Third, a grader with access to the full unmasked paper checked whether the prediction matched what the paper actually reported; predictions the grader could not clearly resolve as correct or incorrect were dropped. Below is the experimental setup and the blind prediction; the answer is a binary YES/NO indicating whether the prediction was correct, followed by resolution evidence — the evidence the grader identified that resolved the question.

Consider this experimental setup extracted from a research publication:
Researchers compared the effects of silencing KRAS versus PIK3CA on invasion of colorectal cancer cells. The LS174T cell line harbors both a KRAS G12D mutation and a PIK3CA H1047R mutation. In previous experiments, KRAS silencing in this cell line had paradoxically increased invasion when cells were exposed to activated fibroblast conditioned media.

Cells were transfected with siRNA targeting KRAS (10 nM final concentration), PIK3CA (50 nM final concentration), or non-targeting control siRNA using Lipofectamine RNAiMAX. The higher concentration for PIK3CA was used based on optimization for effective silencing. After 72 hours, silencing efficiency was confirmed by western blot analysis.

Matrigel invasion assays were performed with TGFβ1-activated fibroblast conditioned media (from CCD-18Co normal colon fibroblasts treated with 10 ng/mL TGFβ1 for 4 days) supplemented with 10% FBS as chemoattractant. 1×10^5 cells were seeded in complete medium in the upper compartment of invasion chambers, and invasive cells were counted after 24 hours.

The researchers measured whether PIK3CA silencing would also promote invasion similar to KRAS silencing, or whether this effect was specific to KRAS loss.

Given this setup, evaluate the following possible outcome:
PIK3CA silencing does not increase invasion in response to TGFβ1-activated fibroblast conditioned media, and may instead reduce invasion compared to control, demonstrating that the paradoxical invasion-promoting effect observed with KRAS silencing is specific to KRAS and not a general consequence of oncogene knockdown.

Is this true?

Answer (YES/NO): NO